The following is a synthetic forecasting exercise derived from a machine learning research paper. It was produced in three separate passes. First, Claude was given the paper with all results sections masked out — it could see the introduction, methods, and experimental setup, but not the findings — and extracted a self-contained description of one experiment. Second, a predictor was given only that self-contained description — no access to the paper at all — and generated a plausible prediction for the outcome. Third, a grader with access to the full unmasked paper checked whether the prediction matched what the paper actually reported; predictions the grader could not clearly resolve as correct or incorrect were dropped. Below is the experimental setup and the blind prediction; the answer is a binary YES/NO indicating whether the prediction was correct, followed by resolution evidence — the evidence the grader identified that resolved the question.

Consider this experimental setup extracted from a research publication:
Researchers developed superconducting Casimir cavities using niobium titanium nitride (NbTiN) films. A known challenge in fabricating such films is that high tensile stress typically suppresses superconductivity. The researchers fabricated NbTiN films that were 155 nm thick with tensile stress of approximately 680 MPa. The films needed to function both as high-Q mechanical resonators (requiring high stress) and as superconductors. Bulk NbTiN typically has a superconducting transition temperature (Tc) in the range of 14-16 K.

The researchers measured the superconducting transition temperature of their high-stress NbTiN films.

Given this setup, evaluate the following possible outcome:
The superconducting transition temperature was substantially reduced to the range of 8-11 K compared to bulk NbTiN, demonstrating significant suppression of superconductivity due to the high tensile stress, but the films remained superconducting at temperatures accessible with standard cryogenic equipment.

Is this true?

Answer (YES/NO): NO